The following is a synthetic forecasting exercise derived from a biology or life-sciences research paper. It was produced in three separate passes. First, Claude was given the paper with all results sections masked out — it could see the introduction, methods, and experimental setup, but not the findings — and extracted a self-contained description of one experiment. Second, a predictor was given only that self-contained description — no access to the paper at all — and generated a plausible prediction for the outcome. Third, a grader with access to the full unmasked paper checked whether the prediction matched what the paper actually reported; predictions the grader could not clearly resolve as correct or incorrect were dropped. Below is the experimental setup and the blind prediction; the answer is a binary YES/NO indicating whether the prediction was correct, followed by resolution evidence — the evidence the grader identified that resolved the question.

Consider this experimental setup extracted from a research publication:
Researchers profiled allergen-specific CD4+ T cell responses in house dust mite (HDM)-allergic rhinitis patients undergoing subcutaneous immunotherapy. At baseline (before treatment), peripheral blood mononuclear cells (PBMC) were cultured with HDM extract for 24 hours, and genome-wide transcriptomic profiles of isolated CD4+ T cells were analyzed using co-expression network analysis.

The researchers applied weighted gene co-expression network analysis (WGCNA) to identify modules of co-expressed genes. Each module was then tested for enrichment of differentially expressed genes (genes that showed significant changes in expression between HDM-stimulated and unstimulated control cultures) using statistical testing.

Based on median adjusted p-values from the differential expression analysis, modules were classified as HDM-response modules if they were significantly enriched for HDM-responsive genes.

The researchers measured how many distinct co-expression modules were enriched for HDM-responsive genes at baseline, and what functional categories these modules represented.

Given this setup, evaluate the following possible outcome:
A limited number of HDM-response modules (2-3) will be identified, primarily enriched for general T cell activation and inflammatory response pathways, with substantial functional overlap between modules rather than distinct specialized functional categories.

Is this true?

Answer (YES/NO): NO